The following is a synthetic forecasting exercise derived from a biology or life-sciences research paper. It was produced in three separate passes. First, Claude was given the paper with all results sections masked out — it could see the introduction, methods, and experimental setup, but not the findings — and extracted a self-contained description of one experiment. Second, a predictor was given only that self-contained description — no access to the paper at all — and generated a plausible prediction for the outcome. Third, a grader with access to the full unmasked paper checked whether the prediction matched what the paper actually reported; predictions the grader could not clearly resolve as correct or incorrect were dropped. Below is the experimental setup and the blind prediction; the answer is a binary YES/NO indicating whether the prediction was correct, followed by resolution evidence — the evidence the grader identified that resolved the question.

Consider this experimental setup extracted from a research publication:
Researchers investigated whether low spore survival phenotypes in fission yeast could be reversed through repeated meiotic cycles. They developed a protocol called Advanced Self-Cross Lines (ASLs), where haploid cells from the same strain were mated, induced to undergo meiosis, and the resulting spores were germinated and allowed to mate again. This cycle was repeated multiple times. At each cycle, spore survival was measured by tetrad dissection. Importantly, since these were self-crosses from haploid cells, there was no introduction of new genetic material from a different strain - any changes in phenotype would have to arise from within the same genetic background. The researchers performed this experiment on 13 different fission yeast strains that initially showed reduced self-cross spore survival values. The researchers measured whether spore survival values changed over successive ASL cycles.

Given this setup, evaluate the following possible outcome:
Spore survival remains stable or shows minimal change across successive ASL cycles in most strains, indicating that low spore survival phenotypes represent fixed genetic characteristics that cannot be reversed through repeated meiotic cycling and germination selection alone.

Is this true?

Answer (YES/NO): NO